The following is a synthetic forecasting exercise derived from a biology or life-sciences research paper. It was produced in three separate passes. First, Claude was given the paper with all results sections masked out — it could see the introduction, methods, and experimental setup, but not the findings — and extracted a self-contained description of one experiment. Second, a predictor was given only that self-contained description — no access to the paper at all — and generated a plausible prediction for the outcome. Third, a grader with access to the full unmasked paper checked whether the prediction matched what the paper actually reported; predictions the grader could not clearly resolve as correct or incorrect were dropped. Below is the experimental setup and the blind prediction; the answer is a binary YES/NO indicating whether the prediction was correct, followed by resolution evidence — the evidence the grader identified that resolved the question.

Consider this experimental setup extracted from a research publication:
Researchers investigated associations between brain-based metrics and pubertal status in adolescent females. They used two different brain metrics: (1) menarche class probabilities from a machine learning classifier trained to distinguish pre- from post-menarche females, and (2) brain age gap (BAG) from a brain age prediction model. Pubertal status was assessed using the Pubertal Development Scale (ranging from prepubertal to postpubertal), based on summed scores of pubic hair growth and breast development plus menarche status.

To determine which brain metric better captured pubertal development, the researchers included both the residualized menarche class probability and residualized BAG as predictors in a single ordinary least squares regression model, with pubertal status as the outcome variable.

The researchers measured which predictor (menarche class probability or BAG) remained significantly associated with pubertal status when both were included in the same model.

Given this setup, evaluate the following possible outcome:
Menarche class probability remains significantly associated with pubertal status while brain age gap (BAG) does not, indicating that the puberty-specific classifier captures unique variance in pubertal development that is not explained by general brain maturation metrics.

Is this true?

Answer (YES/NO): YES